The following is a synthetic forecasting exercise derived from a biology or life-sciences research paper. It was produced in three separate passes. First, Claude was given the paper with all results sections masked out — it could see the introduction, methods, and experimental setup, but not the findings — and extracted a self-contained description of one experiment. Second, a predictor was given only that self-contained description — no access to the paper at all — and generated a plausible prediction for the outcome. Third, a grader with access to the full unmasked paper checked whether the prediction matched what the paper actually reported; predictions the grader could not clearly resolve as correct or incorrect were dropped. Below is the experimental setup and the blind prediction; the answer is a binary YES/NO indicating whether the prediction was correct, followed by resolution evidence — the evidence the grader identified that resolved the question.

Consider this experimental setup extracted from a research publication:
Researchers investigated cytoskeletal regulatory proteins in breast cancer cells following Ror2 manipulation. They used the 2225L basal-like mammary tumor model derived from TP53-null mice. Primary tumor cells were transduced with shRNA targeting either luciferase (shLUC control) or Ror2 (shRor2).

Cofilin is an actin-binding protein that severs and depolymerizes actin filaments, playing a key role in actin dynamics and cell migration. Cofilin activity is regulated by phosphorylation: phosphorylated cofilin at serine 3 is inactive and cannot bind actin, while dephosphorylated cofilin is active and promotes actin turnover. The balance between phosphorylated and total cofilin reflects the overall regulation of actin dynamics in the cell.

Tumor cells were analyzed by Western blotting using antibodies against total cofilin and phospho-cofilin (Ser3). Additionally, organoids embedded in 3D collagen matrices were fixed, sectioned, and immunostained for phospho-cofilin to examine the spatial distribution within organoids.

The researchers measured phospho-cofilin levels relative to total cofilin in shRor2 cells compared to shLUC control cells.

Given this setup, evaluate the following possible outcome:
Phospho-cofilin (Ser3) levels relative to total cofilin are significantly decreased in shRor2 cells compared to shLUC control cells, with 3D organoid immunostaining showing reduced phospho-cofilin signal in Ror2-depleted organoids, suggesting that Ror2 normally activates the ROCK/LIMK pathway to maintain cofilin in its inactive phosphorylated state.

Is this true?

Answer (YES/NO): NO